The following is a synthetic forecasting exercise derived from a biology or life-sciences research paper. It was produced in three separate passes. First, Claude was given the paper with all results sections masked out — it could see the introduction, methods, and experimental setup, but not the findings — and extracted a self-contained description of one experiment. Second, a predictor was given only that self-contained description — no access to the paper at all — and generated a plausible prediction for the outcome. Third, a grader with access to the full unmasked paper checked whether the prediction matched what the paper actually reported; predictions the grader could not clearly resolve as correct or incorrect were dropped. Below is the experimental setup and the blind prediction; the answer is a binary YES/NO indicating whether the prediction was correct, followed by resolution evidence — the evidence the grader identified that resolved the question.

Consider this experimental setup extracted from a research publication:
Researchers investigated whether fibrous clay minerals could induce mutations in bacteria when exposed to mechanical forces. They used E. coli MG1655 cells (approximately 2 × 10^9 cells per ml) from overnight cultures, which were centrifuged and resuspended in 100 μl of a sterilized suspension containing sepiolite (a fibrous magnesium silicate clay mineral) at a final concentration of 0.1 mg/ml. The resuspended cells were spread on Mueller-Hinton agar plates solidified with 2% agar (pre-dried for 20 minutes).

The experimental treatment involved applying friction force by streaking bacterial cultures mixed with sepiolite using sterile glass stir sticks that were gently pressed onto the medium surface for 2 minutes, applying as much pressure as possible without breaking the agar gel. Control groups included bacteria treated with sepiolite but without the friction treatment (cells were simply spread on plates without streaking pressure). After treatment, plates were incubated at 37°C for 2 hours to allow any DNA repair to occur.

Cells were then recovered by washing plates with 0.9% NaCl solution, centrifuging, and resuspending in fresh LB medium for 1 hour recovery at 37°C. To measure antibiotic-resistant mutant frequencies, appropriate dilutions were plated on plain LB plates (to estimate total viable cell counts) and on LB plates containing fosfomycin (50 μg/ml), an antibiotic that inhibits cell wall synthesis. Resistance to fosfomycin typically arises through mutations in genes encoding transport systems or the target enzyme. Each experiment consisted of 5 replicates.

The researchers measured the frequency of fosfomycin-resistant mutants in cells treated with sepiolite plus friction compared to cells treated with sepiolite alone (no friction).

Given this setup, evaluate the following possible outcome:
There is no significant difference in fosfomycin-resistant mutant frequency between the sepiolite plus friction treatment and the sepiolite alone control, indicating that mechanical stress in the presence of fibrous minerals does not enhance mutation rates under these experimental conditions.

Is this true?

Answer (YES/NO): NO